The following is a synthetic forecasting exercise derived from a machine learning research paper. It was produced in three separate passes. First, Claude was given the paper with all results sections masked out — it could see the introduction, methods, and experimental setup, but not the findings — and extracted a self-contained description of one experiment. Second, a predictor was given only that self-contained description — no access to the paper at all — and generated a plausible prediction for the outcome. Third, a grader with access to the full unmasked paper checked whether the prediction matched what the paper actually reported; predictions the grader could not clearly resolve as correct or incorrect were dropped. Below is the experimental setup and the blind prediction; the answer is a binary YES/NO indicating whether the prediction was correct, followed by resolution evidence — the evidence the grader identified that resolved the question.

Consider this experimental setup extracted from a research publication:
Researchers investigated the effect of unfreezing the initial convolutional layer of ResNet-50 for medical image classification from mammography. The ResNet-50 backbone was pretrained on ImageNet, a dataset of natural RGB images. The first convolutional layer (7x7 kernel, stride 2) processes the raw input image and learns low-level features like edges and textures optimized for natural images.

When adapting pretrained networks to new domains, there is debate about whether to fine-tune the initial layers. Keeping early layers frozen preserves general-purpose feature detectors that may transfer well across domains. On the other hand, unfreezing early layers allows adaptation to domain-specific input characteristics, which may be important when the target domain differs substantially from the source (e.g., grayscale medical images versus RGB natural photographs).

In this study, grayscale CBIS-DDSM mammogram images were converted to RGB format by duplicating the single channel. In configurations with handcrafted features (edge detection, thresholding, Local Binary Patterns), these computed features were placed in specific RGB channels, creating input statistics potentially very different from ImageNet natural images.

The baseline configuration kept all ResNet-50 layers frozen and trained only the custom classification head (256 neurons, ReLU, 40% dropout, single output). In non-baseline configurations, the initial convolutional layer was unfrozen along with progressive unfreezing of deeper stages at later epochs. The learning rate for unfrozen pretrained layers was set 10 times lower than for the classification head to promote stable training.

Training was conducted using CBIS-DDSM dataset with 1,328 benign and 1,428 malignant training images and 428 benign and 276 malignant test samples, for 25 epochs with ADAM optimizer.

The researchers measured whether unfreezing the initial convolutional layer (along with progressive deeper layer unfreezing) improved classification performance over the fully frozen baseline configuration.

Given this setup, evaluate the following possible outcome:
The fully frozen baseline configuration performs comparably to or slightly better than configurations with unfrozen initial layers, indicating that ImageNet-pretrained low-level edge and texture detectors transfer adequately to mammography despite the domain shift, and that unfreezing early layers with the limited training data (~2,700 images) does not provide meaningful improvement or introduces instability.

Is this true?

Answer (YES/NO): NO